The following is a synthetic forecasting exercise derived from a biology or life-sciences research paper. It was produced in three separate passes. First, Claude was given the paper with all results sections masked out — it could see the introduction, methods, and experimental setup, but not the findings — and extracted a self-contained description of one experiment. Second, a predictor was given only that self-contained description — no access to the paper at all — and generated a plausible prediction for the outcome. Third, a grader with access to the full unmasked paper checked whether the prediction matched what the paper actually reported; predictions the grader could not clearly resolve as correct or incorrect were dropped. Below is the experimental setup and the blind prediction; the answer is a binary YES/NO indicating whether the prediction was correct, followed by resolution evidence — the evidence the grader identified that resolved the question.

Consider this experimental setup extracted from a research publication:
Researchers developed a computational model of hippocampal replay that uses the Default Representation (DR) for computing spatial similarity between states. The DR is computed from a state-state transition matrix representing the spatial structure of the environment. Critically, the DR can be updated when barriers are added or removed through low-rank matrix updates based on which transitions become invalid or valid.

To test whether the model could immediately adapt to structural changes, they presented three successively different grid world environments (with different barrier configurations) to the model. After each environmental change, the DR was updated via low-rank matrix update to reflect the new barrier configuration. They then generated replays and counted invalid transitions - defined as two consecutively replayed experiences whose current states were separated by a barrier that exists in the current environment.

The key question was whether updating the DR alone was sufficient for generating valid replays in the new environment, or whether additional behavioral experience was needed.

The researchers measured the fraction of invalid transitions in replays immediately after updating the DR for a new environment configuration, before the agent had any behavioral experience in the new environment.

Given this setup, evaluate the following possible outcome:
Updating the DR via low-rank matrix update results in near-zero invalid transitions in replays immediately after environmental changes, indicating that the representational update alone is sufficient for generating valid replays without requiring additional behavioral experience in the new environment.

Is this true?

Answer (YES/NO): YES